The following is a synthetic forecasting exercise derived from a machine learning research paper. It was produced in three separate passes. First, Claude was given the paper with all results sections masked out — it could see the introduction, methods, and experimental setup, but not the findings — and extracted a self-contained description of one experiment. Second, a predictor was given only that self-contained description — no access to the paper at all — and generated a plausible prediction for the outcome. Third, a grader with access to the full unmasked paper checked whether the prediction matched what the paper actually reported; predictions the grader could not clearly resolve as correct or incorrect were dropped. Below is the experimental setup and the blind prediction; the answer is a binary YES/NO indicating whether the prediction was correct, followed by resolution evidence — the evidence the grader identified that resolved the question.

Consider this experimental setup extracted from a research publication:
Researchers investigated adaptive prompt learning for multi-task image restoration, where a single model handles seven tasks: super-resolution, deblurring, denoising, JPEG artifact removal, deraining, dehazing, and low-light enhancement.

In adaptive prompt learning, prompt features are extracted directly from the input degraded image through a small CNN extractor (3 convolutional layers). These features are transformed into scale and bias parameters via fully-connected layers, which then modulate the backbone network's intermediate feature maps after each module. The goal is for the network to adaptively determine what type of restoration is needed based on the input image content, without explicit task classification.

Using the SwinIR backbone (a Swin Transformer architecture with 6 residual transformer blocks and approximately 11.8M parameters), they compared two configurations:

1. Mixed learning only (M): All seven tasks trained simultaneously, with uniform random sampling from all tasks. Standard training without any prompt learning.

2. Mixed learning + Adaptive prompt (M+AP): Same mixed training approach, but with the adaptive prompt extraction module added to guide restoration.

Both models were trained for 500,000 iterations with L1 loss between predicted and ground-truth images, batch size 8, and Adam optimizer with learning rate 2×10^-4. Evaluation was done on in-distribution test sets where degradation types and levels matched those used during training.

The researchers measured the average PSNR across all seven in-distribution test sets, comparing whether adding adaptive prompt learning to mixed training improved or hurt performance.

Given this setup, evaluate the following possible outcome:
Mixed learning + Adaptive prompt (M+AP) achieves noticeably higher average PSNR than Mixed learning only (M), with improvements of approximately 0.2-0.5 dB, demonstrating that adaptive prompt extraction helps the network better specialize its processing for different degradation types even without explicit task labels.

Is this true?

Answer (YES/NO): NO